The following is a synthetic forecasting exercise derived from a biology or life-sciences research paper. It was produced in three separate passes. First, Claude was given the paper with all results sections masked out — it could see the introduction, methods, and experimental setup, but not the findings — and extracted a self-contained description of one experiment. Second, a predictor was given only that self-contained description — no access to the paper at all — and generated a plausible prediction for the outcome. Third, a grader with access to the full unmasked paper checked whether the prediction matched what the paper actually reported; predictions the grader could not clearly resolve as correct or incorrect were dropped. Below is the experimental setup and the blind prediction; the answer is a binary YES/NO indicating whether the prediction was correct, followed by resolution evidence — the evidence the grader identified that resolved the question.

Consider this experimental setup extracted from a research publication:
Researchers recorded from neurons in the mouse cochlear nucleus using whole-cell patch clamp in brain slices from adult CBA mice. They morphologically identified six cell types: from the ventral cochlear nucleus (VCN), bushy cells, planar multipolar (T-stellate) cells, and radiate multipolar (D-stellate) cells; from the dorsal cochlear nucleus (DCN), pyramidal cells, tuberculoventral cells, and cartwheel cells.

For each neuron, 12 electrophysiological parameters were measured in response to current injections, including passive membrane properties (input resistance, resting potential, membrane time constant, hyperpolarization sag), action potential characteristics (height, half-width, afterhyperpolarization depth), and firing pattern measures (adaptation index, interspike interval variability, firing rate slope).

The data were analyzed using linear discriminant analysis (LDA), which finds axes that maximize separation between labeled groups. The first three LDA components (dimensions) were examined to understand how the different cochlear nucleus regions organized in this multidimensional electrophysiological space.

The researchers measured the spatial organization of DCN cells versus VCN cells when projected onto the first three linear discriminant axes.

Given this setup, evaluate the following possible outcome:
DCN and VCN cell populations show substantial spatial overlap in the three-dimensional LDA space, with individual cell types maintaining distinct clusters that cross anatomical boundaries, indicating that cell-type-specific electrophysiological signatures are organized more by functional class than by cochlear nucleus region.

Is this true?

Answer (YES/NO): NO